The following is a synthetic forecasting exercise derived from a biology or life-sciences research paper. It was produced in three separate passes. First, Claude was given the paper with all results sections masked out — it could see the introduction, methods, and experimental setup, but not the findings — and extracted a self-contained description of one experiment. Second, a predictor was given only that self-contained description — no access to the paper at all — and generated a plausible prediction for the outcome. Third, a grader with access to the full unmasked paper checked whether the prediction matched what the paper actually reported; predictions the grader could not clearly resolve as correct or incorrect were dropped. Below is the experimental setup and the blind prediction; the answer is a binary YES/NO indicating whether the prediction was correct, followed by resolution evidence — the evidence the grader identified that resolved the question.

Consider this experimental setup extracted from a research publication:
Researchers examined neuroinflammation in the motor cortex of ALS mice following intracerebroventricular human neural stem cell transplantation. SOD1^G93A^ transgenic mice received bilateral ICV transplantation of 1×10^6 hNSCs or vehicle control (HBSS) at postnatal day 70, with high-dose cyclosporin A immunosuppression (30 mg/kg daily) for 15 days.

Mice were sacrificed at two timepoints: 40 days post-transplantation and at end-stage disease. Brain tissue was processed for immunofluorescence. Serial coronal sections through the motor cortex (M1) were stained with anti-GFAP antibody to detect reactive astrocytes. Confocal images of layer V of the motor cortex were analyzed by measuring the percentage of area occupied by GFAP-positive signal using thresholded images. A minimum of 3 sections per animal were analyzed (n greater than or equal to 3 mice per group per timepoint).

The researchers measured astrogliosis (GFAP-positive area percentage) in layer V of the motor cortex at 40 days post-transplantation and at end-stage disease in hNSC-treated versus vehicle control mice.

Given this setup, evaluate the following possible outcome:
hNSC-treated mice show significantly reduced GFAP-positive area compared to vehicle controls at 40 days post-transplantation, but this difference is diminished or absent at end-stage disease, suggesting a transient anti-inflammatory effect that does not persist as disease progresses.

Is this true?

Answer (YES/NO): NO